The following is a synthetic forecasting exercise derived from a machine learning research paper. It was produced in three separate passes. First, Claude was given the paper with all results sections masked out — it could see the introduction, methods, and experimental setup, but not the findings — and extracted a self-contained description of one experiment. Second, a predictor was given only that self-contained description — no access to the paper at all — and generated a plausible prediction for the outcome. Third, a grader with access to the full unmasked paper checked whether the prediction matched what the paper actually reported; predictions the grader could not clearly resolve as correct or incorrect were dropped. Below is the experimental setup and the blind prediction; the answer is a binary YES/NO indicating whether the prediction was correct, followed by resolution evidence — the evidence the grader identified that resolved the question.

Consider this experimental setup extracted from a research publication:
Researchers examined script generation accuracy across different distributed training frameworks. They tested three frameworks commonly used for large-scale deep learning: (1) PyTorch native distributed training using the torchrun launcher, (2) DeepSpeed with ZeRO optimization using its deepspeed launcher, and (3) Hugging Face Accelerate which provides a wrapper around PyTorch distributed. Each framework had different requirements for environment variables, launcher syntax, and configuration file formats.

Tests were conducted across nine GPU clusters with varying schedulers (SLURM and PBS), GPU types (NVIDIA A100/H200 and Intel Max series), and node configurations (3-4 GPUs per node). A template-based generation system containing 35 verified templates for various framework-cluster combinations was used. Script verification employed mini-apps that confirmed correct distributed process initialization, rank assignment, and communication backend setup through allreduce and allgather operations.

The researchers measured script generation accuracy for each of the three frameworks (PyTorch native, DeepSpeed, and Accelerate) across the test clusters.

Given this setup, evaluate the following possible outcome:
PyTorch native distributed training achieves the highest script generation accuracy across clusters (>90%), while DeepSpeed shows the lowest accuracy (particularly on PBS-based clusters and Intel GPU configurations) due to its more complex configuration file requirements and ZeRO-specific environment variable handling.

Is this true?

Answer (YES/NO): NO